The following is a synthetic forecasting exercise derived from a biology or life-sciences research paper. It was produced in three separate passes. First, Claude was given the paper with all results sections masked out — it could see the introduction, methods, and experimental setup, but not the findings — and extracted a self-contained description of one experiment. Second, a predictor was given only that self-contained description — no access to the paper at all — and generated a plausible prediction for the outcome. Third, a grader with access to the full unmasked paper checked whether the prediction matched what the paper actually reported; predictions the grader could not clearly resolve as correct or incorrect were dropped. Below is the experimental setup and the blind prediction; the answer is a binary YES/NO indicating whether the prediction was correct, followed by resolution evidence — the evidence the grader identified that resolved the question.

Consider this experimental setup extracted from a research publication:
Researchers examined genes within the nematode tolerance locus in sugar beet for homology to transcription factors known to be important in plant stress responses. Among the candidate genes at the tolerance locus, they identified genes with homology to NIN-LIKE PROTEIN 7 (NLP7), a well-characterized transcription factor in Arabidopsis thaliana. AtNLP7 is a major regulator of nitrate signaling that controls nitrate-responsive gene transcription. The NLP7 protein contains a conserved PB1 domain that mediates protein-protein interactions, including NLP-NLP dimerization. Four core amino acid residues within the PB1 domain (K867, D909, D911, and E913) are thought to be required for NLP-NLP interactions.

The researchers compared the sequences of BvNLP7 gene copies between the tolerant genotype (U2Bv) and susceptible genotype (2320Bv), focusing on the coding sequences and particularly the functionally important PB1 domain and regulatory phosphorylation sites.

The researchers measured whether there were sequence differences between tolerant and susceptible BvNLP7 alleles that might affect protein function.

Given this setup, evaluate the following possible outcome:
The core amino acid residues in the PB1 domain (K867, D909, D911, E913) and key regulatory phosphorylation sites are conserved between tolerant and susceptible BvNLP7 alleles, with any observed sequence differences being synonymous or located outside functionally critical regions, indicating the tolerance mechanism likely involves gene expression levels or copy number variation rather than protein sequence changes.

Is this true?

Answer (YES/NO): NO